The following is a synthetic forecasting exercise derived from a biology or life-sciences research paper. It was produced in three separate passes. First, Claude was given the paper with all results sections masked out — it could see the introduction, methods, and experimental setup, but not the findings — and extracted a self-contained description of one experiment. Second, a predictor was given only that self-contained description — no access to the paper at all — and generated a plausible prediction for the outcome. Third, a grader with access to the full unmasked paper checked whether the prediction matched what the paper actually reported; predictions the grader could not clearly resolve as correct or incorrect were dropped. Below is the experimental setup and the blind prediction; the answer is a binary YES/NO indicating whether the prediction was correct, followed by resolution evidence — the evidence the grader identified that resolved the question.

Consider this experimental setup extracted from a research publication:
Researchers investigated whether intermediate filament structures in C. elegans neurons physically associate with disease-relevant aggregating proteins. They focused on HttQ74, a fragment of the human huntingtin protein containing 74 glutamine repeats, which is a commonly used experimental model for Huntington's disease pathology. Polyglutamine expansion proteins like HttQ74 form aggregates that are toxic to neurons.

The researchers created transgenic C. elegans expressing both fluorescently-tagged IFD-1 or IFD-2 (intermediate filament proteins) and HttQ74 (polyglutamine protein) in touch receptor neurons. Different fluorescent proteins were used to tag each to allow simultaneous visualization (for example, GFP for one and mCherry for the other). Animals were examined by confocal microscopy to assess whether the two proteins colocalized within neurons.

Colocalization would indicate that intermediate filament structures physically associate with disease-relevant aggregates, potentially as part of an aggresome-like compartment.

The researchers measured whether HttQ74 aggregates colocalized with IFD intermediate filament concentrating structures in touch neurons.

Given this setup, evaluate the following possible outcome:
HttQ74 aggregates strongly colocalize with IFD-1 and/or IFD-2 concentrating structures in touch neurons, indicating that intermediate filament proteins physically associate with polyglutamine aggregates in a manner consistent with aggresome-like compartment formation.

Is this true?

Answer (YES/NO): YES